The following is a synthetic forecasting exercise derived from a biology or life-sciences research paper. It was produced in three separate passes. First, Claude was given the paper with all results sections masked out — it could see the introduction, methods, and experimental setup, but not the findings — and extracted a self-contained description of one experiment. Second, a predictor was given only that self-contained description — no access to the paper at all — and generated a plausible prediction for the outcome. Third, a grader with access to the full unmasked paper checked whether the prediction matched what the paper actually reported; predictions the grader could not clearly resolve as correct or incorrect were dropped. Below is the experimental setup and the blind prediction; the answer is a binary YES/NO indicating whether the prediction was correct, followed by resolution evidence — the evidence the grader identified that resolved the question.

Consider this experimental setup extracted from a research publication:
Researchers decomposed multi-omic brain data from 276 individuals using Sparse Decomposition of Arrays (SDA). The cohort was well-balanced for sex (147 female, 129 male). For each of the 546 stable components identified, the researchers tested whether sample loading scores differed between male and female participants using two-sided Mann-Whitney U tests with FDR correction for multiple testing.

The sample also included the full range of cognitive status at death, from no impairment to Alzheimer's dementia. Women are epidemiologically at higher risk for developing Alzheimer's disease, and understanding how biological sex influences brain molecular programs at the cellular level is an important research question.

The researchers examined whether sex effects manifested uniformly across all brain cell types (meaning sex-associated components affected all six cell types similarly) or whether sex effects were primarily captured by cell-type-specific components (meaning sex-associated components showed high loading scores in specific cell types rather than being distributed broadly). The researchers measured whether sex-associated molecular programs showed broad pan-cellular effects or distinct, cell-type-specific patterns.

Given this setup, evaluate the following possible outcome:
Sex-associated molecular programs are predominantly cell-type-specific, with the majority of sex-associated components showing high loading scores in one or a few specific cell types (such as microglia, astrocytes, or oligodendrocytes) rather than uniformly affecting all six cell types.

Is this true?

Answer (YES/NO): YES